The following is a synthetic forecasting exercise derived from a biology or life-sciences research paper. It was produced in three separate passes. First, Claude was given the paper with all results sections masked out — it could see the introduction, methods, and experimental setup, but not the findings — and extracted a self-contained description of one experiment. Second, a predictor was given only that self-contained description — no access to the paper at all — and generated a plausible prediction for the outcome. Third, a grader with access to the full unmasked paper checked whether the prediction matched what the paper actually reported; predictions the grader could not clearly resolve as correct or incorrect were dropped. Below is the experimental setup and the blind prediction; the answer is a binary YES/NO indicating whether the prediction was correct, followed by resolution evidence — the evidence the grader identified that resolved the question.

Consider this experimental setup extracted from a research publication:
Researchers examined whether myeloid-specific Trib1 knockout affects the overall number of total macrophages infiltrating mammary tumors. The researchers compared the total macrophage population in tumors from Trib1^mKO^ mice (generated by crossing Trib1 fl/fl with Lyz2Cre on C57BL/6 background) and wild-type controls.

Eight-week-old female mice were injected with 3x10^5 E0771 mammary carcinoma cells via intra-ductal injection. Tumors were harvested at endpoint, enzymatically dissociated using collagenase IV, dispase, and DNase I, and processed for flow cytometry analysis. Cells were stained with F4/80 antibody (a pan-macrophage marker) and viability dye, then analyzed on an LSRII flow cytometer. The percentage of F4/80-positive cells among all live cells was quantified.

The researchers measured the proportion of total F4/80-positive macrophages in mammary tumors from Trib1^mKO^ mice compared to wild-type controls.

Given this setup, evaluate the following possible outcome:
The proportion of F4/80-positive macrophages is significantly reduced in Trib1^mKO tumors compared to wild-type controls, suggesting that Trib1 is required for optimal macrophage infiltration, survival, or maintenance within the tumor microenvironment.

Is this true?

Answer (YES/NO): YES